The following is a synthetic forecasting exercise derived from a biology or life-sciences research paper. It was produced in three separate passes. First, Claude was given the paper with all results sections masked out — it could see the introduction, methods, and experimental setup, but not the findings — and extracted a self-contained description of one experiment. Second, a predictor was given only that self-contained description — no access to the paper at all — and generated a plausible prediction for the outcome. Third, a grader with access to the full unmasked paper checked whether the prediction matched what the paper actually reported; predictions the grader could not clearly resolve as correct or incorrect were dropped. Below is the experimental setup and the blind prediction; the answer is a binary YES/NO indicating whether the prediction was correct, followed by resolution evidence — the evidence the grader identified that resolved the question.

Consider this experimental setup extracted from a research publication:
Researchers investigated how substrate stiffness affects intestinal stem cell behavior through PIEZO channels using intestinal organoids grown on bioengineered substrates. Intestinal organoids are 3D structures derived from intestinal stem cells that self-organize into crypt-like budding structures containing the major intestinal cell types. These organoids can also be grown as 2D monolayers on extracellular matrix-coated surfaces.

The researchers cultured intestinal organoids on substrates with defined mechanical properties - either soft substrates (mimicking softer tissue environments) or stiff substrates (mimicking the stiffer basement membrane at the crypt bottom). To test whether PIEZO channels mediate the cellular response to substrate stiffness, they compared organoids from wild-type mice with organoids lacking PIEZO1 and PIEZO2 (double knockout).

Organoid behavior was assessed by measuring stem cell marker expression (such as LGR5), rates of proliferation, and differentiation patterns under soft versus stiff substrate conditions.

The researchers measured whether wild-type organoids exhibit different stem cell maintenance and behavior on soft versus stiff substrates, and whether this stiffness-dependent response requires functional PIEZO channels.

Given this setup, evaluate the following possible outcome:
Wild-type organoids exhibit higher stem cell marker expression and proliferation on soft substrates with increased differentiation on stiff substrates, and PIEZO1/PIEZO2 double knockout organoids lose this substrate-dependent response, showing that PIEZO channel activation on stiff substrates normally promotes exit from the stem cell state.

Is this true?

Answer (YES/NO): NO